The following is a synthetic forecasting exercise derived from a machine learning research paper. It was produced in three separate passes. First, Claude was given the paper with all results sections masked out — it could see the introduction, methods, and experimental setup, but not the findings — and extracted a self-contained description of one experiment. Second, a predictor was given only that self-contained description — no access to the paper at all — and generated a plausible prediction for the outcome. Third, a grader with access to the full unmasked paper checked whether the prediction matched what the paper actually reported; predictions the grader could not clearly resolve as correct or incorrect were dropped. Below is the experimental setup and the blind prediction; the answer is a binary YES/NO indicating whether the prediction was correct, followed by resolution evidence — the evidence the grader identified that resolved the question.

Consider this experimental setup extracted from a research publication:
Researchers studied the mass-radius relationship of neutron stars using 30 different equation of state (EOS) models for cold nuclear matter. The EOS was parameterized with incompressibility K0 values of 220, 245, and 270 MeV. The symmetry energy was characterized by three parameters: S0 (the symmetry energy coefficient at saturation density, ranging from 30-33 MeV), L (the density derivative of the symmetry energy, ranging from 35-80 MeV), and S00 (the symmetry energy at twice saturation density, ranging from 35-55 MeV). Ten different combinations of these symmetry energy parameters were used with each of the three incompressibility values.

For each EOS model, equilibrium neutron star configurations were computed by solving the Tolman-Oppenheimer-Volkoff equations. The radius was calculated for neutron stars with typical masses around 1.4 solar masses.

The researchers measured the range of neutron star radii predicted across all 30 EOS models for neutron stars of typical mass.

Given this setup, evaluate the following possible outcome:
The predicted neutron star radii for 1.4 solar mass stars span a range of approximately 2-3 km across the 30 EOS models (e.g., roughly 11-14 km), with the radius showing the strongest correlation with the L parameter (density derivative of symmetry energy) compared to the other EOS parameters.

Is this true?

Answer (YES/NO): NO